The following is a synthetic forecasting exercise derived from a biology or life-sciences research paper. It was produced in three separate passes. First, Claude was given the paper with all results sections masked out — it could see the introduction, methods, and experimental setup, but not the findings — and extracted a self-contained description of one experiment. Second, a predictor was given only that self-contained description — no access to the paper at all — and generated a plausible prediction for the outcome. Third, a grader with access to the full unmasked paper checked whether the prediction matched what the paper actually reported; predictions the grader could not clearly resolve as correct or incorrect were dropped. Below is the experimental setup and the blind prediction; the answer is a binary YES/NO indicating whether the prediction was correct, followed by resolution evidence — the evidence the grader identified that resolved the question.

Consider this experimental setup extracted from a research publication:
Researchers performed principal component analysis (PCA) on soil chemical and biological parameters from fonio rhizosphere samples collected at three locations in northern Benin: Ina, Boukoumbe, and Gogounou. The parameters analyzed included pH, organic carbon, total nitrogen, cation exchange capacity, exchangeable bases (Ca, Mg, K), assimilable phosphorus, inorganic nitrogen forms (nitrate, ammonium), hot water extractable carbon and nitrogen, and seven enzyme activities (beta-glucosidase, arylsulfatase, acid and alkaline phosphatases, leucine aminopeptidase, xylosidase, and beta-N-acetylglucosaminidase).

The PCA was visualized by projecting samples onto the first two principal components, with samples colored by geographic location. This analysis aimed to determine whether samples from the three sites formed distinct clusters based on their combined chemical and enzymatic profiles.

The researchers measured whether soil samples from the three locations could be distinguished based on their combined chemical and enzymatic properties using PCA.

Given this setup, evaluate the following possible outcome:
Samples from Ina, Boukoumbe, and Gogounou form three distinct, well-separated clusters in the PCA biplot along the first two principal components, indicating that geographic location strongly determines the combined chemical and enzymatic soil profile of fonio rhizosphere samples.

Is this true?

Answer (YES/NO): YES